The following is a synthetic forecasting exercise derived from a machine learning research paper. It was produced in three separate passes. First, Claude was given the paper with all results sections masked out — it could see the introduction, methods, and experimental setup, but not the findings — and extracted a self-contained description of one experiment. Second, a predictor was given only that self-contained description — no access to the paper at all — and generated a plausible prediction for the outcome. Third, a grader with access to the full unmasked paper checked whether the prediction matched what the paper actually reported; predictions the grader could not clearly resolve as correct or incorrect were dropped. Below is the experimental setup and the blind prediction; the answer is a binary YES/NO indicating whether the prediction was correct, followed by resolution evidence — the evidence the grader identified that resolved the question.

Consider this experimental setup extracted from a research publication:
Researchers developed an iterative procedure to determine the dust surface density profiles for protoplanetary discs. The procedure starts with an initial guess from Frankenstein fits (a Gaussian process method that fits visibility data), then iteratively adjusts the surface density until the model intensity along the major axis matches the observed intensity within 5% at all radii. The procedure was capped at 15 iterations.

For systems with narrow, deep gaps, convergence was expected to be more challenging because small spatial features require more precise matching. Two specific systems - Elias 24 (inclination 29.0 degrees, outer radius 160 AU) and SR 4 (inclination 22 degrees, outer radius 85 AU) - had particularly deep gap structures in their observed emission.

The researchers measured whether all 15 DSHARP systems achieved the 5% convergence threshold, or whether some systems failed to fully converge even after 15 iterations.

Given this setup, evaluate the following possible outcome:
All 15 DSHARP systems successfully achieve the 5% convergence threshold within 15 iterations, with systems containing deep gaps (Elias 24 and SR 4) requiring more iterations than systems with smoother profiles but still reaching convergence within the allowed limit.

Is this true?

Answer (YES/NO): NO